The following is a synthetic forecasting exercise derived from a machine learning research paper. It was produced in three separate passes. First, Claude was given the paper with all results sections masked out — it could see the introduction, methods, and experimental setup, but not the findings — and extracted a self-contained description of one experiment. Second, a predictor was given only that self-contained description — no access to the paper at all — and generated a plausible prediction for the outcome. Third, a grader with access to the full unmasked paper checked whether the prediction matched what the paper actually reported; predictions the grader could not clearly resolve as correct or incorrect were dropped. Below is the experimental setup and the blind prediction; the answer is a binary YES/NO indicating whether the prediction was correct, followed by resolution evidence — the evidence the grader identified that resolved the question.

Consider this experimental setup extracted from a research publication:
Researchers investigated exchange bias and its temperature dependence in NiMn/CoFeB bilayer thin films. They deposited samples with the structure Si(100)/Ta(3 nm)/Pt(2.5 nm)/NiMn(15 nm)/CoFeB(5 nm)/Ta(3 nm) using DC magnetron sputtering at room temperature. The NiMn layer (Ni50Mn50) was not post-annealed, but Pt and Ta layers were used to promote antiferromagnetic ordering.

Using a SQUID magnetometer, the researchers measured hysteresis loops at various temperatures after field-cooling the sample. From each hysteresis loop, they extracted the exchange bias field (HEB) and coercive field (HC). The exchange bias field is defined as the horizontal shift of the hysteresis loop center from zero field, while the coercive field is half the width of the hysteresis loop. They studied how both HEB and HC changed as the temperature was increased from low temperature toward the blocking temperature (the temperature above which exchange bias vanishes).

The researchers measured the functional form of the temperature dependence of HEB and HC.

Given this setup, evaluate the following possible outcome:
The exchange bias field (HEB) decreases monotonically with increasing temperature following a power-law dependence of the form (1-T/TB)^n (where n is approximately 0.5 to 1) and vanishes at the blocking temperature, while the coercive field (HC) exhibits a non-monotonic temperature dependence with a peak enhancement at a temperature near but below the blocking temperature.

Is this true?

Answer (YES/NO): NO